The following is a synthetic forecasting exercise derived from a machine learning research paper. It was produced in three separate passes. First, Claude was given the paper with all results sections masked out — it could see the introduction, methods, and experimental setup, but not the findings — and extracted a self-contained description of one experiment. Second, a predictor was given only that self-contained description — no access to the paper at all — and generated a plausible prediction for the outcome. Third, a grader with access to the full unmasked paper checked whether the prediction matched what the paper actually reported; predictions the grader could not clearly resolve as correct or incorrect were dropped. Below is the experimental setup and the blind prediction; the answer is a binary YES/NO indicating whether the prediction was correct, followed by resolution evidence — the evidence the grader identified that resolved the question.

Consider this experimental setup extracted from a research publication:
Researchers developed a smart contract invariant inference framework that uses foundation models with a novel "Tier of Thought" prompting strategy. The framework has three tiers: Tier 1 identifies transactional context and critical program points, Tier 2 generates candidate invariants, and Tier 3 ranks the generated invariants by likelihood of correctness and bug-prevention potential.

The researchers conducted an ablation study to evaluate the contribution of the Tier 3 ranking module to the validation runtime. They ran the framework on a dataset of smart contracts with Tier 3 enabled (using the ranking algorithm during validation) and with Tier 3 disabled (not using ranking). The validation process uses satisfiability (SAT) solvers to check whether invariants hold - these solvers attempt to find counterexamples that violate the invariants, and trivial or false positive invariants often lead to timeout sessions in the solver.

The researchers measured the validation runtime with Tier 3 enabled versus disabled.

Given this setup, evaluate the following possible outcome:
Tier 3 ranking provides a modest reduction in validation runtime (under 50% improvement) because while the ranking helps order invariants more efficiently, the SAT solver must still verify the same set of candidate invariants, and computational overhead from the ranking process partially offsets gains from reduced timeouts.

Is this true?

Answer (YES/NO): NO